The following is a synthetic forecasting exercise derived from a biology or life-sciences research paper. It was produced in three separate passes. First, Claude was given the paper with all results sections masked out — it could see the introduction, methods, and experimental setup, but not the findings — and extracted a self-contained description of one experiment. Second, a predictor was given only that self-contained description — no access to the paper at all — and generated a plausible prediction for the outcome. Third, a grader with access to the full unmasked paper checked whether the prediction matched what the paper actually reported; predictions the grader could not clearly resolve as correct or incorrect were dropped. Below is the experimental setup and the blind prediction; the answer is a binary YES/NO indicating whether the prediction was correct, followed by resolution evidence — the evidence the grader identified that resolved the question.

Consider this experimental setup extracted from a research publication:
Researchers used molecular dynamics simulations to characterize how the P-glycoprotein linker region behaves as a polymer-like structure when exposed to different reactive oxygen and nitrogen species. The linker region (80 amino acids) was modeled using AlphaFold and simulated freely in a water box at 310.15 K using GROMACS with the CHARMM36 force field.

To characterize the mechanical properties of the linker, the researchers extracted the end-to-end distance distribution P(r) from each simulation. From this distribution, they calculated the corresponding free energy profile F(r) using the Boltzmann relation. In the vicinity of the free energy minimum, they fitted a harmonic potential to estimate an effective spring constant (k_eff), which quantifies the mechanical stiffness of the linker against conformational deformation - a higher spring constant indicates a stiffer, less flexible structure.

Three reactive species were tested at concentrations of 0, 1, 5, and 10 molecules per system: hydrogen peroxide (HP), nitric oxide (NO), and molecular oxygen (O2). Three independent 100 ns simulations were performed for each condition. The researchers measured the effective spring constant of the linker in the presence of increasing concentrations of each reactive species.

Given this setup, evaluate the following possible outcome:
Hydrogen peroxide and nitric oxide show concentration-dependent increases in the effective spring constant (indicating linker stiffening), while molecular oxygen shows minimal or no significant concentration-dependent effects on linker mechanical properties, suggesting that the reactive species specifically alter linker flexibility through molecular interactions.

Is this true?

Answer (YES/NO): NO